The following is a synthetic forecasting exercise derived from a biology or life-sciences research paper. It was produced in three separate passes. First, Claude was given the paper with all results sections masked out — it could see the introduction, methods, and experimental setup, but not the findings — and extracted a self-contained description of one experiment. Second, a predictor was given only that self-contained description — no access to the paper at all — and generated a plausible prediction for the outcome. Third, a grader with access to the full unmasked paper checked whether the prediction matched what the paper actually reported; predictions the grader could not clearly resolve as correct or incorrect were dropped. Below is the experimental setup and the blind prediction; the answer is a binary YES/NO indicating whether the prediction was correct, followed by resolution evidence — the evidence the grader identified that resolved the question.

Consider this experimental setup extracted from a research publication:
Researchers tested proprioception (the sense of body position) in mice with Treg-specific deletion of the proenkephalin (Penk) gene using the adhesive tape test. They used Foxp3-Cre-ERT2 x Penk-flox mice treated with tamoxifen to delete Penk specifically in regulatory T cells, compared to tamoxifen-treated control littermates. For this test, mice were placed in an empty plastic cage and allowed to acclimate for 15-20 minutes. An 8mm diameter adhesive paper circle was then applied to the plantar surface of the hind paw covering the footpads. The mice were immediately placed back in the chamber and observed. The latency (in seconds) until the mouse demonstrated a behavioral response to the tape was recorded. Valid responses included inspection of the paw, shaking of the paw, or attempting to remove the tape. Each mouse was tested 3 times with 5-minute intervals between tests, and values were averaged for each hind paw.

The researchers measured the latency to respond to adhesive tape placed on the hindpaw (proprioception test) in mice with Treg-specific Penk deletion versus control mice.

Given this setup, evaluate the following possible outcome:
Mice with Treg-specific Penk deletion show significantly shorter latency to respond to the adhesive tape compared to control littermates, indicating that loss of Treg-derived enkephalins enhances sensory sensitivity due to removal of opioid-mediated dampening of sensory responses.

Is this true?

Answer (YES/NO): NO